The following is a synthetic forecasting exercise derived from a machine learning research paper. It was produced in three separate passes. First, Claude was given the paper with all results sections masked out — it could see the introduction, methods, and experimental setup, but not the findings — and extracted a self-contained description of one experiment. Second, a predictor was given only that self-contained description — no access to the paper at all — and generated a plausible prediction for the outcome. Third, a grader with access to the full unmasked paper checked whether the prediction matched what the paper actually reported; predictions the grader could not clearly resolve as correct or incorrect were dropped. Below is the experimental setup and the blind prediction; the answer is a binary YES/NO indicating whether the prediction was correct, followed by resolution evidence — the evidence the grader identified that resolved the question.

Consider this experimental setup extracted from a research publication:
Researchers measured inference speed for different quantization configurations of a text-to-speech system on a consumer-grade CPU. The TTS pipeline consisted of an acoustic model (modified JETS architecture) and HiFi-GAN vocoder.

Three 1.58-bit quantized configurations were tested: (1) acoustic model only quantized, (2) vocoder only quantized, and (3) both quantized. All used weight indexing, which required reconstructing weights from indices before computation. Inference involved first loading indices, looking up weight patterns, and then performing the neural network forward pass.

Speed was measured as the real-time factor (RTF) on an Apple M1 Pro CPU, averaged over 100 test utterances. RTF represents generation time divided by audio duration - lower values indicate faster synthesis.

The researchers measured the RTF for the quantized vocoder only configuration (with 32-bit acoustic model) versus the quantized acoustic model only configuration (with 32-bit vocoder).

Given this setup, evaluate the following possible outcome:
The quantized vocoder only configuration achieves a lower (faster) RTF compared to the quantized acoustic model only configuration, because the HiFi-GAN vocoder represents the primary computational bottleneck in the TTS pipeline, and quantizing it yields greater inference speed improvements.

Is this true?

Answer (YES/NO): NO